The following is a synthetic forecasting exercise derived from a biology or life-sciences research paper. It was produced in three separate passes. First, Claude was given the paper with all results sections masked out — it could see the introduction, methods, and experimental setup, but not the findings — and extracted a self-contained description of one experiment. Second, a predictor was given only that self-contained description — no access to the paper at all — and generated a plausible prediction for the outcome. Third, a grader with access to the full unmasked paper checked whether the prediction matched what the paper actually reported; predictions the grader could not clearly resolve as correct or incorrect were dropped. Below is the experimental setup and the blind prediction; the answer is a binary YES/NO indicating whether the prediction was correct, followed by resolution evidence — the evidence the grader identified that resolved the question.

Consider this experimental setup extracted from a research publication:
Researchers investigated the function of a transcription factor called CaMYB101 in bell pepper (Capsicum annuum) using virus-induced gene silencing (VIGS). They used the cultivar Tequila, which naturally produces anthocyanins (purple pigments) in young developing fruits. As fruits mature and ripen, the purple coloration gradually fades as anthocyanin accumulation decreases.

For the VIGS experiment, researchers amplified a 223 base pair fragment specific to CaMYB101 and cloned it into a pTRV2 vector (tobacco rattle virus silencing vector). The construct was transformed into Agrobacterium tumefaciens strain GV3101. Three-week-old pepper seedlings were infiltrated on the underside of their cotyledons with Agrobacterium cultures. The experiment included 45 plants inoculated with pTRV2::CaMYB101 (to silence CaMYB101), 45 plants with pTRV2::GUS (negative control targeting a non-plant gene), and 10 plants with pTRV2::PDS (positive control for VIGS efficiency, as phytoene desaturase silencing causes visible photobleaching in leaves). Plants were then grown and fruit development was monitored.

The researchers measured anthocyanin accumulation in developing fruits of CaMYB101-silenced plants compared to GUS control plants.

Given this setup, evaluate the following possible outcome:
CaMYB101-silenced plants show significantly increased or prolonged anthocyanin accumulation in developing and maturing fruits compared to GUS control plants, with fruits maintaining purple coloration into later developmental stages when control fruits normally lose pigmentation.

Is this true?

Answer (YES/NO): NO